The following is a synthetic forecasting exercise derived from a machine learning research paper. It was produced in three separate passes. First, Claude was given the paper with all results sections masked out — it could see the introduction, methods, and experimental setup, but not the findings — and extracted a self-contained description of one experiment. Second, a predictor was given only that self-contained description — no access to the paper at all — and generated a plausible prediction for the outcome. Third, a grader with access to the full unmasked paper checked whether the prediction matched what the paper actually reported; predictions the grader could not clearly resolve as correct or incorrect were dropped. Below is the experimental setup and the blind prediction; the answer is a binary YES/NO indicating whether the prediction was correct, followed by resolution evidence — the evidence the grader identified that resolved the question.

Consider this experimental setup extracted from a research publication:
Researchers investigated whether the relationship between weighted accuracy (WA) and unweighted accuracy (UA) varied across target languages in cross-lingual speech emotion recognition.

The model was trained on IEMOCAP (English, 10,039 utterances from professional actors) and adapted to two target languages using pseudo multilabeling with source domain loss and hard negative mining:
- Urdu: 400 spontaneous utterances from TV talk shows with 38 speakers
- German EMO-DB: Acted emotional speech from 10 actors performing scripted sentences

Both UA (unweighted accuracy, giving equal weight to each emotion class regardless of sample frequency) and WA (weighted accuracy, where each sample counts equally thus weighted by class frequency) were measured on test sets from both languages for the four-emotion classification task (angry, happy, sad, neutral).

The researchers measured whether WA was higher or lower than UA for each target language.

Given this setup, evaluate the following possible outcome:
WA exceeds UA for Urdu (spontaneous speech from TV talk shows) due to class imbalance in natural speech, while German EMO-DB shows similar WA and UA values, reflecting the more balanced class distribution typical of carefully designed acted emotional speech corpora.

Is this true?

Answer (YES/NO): NO